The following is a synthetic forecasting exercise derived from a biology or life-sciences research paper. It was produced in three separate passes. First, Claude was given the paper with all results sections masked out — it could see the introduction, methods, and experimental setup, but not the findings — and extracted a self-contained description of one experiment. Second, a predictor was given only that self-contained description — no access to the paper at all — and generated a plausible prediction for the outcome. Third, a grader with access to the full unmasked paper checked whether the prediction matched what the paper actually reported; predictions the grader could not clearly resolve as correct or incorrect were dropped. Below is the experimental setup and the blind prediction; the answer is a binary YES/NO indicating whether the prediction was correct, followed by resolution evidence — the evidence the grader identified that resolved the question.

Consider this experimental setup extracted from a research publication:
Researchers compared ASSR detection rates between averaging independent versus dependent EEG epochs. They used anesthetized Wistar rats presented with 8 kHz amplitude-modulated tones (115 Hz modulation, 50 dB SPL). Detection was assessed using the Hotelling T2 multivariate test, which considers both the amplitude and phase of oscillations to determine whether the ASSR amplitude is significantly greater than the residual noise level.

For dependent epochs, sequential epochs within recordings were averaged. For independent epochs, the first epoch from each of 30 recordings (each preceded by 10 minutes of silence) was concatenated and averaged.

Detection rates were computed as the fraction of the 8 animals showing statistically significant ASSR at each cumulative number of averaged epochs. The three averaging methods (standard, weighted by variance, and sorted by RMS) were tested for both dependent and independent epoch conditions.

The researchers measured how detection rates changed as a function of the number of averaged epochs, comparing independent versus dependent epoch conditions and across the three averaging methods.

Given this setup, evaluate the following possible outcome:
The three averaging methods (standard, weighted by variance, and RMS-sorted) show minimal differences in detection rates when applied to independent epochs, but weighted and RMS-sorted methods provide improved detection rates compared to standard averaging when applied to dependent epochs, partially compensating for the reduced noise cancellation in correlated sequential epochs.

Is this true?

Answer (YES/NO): NO